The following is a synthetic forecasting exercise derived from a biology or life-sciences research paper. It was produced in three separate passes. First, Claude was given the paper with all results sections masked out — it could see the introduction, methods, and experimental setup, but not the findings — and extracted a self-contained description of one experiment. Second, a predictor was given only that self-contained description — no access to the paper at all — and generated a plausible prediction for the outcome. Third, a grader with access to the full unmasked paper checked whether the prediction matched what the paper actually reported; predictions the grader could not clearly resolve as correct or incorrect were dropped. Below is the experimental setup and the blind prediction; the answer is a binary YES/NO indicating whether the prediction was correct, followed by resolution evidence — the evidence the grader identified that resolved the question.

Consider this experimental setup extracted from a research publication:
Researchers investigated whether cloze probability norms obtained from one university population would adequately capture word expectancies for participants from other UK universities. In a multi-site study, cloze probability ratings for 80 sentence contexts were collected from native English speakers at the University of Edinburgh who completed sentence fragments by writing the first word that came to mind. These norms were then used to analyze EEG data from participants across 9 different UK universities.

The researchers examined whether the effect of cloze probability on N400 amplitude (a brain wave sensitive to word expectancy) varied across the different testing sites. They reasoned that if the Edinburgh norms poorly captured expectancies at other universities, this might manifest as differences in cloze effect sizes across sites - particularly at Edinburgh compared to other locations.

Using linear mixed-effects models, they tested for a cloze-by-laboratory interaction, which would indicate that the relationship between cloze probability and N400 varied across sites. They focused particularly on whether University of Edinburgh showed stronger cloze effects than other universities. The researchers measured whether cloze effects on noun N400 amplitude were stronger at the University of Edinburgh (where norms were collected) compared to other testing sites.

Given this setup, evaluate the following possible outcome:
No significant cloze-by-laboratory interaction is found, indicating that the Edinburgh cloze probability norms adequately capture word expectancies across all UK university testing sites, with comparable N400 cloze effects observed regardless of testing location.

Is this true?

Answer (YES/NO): YES